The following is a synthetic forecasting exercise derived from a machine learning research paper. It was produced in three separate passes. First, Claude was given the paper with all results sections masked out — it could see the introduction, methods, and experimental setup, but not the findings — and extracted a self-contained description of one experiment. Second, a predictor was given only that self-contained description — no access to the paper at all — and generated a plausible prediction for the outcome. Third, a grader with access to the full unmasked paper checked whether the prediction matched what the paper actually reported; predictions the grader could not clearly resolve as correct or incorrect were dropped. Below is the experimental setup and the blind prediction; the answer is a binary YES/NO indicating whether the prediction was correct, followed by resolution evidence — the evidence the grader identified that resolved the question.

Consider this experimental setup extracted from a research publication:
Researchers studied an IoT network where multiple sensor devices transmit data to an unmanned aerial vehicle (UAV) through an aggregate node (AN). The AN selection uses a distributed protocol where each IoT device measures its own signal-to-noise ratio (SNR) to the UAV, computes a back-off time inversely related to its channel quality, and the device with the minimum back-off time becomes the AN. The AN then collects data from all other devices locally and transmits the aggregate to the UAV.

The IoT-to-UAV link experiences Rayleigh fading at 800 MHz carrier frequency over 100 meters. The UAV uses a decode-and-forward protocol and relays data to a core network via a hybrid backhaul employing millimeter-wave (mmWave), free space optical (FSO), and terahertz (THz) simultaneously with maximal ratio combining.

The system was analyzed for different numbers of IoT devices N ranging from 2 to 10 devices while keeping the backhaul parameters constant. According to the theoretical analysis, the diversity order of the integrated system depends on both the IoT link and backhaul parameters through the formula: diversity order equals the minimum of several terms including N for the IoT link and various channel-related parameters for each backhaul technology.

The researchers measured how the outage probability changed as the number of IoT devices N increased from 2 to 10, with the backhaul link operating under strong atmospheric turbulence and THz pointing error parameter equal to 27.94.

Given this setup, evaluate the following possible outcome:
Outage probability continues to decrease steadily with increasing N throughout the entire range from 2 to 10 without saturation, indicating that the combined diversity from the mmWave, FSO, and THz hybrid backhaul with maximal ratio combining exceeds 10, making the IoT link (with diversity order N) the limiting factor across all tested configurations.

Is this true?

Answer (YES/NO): NO